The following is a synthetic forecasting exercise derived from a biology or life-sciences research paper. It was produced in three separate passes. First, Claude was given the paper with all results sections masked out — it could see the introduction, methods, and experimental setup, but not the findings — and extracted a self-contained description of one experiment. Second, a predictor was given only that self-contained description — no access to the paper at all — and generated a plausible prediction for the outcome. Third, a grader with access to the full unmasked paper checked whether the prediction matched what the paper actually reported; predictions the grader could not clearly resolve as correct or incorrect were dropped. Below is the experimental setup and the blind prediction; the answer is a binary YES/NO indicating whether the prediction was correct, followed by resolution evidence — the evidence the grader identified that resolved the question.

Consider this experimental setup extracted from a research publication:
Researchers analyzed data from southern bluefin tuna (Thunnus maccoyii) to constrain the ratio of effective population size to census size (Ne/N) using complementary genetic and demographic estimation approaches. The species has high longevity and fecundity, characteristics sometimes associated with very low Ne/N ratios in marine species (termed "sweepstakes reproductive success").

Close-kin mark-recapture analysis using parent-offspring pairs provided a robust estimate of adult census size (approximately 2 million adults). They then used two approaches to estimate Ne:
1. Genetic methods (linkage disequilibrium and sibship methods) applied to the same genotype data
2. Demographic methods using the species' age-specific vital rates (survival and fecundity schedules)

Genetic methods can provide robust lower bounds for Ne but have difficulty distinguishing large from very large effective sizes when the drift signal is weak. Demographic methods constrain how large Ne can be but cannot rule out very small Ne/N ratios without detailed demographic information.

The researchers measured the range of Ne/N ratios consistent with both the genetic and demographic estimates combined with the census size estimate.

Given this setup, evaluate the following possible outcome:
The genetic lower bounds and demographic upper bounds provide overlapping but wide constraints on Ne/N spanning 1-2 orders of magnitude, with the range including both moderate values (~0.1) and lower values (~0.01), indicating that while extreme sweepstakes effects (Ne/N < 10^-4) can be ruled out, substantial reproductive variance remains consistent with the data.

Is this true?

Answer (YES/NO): NO